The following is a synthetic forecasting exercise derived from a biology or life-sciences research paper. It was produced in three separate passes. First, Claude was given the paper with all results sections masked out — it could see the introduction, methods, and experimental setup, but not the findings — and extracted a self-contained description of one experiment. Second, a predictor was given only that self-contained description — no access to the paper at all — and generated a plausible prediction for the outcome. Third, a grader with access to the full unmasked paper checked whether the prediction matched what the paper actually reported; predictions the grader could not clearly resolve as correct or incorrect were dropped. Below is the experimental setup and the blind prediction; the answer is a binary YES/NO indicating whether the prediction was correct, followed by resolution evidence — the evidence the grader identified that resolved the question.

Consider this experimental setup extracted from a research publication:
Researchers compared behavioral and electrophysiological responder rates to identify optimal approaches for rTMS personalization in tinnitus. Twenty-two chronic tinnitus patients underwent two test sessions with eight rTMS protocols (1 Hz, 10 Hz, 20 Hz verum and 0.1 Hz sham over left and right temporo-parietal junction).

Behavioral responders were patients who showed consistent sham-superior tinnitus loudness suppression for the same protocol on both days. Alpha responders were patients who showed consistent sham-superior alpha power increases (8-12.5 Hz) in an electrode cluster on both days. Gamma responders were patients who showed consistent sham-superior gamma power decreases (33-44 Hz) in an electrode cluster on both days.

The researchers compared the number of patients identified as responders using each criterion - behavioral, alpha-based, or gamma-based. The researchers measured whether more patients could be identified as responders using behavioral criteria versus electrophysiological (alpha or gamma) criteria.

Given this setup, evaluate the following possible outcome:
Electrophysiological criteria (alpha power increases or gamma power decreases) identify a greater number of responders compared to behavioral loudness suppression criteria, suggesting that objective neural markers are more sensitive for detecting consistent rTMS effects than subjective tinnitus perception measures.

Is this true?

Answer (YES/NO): YES